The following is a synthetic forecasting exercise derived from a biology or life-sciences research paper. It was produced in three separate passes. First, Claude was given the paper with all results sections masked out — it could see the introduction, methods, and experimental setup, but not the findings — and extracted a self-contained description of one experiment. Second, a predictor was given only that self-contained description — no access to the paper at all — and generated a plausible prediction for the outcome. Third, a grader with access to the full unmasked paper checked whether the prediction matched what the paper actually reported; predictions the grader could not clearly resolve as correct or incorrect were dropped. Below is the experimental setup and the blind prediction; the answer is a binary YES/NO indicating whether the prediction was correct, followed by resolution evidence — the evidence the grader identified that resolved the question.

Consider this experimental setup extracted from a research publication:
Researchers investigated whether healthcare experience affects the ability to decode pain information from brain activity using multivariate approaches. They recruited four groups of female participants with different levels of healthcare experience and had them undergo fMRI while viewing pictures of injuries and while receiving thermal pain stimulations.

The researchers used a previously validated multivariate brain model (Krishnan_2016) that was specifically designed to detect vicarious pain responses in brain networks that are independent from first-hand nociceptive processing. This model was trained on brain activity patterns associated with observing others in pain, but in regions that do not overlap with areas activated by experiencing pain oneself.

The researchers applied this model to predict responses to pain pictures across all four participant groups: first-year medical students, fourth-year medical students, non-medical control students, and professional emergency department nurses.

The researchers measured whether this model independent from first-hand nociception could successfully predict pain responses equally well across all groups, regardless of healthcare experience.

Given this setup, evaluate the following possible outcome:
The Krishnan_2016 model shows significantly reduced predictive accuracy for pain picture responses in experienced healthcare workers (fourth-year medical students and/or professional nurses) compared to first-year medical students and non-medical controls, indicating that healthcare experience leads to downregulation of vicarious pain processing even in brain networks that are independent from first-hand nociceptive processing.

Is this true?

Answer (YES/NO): NO